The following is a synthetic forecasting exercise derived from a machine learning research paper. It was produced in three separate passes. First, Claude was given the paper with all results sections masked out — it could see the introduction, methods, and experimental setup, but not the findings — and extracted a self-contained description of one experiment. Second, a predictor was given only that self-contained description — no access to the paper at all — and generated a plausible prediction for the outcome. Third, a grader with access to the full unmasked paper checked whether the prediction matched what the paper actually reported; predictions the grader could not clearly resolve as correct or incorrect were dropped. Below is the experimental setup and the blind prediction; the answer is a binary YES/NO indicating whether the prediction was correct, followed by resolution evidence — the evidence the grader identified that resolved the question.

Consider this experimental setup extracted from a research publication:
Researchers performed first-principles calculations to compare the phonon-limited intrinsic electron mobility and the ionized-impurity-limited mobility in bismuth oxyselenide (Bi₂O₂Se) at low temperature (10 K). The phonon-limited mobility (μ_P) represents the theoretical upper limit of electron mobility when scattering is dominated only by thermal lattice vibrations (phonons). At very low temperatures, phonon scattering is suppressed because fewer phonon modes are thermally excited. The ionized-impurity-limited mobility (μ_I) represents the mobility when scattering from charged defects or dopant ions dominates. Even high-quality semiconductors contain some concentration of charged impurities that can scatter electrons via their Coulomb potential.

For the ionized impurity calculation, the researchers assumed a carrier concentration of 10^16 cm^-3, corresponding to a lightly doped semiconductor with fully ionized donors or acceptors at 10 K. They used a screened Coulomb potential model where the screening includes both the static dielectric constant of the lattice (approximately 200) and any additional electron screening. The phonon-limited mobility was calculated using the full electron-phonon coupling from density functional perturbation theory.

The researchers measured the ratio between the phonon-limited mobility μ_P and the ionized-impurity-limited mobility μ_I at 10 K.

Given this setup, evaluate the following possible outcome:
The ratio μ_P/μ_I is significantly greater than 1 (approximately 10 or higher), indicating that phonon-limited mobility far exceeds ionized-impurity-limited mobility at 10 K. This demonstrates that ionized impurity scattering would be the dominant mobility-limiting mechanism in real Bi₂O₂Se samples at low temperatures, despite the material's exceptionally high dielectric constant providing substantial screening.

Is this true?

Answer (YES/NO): YES